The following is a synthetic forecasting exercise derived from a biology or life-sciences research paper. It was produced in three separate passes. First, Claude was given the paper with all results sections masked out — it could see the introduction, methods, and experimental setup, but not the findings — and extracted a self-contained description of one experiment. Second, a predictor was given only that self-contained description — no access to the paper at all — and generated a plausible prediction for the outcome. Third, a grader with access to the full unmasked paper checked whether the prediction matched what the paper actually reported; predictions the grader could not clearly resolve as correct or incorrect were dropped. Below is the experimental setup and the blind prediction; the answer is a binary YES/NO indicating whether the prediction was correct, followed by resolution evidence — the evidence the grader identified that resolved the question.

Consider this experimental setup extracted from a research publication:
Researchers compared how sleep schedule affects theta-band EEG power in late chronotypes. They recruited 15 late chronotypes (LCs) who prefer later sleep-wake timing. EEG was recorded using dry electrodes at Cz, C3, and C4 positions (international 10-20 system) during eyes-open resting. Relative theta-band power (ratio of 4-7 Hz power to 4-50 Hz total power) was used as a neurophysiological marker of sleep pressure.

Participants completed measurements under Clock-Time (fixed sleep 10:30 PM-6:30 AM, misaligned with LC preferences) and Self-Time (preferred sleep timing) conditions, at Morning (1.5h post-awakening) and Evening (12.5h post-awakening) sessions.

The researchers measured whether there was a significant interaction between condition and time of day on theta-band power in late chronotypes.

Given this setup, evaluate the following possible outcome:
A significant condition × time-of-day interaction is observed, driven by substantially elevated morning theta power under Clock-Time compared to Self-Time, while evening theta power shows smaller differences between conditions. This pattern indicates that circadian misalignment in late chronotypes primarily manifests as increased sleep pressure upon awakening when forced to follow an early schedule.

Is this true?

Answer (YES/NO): NO